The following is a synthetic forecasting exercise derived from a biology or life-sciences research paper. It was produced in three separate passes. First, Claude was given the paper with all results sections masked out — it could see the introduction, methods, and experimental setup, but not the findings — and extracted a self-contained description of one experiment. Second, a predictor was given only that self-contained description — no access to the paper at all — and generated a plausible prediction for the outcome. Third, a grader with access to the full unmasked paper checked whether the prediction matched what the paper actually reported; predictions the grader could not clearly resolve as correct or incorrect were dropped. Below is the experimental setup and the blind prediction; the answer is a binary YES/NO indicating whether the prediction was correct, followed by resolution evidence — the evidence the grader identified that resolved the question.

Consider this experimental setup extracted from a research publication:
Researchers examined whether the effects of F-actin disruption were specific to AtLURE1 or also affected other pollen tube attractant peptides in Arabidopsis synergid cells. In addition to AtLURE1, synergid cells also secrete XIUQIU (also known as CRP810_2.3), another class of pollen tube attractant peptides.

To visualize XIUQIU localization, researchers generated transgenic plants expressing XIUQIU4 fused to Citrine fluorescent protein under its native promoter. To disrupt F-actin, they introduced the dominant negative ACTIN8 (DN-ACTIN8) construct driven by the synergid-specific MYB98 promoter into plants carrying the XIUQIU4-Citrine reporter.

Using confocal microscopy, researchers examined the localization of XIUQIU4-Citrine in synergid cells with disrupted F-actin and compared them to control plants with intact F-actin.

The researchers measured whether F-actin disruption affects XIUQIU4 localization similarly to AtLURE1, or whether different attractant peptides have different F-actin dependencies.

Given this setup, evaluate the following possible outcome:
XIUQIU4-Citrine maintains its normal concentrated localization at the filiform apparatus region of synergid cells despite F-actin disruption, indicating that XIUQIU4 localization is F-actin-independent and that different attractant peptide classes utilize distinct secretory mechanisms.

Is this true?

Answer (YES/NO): NO